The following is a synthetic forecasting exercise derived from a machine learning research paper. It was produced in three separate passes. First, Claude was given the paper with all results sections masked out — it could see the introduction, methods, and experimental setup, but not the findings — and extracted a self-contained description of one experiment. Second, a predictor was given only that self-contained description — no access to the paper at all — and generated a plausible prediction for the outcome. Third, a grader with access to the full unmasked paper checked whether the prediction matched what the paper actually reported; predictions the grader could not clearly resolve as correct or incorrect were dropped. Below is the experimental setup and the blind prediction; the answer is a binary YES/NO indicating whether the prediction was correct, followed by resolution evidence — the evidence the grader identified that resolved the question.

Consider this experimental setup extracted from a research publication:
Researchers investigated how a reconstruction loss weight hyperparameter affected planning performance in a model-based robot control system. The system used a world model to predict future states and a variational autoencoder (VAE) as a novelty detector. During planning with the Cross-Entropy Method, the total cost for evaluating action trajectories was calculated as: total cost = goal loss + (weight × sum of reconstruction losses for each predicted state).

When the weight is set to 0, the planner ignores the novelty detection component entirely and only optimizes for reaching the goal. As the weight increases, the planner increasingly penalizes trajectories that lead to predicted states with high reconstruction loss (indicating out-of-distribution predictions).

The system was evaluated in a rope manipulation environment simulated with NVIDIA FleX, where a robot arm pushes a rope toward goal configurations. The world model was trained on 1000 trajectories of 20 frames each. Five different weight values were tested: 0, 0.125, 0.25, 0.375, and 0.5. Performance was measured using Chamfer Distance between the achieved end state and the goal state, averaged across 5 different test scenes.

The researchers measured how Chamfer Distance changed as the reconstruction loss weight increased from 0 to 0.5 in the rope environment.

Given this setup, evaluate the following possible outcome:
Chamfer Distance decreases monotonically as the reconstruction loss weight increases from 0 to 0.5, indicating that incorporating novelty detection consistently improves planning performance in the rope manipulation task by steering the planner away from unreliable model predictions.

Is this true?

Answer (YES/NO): NO